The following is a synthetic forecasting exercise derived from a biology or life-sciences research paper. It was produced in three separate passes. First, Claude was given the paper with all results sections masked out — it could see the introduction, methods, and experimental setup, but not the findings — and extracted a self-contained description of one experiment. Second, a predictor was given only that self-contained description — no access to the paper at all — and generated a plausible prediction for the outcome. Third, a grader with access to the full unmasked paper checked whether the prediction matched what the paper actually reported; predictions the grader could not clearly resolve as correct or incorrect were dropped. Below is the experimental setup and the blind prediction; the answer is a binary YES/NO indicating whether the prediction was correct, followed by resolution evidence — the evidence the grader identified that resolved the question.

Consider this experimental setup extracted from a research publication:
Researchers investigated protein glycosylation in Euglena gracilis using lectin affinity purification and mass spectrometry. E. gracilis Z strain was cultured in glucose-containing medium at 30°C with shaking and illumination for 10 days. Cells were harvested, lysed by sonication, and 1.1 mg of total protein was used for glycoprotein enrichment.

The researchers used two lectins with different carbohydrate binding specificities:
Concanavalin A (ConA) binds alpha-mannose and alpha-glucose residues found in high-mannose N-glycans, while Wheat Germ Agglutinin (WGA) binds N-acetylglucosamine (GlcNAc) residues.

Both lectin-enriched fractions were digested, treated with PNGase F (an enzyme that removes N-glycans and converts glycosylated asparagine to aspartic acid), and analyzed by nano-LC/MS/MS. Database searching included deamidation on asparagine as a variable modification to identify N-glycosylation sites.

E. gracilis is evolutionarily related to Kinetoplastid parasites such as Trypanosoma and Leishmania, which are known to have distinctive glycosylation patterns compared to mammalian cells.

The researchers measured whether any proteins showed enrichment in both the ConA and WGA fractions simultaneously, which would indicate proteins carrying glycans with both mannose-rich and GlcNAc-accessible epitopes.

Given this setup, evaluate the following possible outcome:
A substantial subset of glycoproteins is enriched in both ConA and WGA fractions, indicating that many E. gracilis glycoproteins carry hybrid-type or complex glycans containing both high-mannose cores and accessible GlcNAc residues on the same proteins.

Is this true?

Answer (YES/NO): NO